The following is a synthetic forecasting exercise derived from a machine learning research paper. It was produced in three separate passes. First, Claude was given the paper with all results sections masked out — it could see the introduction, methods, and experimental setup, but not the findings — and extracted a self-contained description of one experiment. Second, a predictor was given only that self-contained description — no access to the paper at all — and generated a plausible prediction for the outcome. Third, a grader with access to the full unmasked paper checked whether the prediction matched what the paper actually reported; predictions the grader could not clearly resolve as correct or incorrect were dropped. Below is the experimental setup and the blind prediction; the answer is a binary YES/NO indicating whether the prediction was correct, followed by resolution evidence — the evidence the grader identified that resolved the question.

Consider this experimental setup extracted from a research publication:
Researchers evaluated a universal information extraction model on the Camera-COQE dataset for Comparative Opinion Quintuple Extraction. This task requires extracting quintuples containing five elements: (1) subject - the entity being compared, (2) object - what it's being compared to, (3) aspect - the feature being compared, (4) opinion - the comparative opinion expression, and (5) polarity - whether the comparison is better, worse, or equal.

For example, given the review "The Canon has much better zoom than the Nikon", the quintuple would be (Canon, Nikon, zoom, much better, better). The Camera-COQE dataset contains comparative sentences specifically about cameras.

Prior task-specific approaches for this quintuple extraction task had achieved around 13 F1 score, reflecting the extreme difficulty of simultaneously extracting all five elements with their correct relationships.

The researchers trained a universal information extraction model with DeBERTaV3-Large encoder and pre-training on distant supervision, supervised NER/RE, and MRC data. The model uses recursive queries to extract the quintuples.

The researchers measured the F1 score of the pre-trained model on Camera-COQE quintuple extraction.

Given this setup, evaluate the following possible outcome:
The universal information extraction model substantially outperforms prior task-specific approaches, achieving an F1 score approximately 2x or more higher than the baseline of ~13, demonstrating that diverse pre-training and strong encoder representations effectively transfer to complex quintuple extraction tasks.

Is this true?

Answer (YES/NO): YES